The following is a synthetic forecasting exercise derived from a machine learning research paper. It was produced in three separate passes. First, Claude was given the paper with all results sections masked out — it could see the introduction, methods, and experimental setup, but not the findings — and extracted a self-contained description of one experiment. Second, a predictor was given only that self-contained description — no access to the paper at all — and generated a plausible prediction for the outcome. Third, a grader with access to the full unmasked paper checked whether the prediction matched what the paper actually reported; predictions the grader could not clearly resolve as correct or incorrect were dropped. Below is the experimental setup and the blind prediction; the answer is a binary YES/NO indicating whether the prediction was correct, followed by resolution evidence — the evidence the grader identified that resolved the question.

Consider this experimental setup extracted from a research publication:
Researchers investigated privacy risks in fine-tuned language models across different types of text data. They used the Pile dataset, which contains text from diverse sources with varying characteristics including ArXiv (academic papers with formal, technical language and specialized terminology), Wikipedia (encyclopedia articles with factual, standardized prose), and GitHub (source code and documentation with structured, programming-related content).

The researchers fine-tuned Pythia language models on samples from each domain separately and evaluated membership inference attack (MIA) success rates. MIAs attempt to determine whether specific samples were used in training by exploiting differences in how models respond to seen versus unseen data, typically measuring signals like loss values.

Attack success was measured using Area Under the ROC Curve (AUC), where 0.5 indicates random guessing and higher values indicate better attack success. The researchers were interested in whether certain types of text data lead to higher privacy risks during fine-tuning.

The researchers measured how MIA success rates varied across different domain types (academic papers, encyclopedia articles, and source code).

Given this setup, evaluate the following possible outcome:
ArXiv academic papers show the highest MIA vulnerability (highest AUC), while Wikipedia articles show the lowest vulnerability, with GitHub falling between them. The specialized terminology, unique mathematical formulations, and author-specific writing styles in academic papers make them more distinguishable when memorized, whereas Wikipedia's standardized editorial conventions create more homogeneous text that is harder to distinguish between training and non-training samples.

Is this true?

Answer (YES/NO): NO